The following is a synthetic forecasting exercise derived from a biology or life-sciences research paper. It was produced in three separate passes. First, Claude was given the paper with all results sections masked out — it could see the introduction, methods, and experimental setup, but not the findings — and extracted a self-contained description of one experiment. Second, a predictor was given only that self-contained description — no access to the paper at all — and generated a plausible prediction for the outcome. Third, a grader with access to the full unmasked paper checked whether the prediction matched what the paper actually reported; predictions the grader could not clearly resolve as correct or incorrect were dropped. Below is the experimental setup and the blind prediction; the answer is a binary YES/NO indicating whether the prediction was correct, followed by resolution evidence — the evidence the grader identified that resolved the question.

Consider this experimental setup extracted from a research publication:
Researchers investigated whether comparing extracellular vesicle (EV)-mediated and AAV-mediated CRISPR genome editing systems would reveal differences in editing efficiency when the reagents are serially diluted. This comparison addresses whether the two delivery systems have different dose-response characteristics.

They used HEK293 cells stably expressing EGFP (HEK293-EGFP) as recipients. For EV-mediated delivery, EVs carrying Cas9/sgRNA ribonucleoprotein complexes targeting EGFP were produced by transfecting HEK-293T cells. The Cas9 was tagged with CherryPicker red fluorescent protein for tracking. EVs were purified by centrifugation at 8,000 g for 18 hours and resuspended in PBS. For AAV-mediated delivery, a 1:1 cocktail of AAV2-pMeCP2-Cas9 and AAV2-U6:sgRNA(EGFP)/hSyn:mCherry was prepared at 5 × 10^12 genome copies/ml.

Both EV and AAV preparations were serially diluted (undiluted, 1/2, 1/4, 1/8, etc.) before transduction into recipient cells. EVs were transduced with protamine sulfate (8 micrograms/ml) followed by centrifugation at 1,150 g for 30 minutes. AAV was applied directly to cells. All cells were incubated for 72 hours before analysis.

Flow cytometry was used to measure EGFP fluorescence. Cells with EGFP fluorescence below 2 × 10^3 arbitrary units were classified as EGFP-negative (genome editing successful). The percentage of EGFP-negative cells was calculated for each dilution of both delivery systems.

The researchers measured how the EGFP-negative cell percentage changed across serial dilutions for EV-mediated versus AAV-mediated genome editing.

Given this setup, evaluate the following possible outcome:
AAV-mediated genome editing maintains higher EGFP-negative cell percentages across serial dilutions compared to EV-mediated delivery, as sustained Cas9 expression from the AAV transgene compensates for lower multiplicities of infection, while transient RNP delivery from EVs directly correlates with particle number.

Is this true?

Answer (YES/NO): NO